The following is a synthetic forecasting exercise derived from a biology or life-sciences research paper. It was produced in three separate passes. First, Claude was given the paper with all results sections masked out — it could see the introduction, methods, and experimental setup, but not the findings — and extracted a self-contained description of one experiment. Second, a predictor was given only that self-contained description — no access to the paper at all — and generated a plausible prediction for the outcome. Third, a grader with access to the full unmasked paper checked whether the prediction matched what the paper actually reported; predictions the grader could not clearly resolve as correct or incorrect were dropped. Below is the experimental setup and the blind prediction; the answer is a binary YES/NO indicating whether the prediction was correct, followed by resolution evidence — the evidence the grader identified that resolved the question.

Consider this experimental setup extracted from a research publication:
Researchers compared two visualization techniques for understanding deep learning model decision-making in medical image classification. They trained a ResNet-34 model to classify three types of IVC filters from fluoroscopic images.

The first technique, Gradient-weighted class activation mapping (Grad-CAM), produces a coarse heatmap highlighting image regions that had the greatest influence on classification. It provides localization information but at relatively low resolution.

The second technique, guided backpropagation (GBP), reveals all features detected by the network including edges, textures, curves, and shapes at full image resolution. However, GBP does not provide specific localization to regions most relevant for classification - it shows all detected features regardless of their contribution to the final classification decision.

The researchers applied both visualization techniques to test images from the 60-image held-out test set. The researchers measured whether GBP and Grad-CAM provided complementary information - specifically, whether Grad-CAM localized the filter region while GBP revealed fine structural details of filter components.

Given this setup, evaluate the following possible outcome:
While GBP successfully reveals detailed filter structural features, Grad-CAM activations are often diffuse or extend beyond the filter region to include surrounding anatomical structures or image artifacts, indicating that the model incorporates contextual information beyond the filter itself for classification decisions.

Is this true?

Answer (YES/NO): NO